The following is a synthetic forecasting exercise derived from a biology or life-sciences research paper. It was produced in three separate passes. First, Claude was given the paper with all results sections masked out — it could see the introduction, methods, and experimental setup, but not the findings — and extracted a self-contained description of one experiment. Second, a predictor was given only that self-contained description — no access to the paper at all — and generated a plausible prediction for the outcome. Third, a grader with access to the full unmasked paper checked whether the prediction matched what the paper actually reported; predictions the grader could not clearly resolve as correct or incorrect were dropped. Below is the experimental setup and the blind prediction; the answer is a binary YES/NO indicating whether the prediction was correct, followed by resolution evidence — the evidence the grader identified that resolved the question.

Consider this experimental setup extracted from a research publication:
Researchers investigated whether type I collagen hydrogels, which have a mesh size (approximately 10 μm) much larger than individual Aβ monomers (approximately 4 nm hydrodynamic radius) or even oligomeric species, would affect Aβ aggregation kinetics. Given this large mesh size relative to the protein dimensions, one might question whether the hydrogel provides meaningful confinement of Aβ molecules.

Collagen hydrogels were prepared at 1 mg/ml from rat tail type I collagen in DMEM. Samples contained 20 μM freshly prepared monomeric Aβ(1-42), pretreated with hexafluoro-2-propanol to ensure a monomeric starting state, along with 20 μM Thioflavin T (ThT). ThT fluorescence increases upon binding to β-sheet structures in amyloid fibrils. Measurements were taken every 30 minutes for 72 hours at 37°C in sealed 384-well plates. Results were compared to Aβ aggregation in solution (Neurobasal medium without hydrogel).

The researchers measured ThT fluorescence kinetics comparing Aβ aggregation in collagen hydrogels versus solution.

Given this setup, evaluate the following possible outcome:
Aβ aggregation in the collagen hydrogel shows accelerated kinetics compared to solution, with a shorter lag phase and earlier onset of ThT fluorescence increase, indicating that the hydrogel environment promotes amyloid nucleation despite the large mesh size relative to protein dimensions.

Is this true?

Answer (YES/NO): YES